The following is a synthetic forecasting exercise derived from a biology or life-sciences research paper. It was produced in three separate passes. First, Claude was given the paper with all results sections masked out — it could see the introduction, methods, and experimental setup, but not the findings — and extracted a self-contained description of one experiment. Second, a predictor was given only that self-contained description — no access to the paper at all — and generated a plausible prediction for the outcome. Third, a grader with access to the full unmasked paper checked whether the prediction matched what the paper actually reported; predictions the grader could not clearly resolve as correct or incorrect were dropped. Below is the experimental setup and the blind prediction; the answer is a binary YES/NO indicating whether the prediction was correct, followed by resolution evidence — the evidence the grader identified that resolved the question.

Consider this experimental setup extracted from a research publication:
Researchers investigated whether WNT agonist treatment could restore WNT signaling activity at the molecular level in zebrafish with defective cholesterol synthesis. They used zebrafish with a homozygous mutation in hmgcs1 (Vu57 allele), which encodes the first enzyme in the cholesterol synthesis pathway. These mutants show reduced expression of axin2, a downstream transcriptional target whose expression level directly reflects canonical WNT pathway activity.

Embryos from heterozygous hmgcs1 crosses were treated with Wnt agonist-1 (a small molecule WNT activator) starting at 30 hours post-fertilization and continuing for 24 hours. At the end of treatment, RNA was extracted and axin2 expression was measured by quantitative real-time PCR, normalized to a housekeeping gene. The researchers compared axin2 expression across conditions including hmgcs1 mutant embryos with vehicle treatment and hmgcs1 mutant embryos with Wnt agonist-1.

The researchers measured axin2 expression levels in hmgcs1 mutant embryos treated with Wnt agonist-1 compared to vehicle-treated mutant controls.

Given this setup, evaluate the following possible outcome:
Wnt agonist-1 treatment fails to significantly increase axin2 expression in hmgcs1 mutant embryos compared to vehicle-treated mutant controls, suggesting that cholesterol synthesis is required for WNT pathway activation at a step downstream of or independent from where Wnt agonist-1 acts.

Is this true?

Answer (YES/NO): NO